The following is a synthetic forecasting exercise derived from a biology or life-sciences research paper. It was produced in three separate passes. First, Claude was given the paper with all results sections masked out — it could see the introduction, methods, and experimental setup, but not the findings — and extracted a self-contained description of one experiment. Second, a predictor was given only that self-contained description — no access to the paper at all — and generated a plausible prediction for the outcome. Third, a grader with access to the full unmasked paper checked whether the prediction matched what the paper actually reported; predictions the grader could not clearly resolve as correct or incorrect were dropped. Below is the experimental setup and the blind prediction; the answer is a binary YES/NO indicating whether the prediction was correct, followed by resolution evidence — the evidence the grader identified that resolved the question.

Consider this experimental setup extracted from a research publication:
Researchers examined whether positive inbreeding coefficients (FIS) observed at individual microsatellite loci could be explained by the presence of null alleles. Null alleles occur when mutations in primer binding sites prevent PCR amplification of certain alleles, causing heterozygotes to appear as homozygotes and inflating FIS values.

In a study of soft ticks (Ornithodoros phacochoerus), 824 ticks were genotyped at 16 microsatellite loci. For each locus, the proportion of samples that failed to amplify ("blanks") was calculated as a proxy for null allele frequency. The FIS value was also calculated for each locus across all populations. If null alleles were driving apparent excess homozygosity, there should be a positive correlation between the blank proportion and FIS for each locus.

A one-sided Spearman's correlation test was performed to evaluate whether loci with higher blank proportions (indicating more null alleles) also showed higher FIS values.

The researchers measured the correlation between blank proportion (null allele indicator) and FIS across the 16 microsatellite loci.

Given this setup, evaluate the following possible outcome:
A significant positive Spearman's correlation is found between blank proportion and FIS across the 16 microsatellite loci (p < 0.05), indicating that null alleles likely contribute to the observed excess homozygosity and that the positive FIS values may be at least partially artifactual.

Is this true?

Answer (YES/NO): NO